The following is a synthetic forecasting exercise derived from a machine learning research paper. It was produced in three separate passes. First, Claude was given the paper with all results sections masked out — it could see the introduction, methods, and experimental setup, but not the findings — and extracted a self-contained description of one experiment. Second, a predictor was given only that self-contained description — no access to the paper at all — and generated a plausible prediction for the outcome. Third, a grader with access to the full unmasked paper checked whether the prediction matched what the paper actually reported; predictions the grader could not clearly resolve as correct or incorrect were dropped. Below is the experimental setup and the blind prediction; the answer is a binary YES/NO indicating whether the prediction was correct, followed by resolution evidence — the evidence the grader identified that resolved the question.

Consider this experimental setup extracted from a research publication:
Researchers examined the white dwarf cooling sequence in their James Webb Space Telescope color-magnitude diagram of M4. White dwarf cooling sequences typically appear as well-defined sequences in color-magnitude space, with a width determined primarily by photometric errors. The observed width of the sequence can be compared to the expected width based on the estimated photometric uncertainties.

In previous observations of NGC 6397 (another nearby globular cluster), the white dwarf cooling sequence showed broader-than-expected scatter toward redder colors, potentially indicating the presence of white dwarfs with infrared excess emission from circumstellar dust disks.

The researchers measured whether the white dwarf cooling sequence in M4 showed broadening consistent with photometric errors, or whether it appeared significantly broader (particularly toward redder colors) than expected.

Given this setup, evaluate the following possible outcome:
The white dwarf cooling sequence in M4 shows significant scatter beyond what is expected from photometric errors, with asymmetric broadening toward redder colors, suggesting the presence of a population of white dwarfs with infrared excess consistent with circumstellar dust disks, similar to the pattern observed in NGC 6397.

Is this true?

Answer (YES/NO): YES